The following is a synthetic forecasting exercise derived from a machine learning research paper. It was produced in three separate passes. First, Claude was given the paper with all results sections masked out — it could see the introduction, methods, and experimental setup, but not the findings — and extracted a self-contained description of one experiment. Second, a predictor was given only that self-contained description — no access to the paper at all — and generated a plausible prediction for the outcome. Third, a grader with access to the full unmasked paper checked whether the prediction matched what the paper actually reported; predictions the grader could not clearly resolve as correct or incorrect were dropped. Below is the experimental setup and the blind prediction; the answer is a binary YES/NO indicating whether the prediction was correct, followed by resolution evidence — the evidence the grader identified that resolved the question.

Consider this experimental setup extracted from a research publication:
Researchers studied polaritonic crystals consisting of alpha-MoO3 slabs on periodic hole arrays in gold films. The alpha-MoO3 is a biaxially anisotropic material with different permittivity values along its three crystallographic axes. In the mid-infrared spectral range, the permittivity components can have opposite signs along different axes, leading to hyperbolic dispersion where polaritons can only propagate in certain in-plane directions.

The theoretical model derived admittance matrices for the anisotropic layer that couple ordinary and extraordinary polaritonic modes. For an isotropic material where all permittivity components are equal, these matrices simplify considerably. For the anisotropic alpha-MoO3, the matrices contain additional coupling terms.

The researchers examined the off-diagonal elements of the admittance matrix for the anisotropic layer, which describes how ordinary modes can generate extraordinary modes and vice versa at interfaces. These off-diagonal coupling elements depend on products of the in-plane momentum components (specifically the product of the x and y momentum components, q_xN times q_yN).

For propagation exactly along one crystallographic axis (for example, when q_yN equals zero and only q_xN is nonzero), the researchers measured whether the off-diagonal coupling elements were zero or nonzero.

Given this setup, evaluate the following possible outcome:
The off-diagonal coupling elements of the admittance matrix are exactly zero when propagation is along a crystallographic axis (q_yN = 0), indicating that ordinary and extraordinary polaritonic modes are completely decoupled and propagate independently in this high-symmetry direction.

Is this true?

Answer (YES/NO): YES